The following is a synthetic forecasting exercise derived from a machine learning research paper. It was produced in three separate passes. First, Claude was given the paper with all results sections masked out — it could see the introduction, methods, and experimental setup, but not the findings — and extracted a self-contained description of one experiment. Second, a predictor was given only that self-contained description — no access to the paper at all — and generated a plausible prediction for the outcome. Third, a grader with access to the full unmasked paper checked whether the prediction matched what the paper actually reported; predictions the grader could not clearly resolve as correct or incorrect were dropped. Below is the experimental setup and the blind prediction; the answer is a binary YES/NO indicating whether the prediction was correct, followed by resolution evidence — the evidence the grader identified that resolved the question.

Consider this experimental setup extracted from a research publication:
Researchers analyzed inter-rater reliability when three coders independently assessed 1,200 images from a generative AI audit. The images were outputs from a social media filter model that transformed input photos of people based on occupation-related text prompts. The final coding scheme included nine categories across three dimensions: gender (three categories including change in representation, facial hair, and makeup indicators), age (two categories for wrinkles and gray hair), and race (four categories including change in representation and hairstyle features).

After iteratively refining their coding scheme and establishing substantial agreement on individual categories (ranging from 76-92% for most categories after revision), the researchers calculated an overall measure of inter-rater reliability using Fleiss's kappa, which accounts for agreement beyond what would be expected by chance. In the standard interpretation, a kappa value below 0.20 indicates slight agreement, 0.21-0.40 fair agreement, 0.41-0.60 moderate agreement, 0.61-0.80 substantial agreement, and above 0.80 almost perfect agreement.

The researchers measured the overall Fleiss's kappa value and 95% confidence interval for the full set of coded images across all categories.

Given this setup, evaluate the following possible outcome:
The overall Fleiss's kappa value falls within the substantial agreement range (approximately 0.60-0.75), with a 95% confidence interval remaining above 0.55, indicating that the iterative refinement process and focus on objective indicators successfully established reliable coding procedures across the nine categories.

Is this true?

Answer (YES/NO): YES